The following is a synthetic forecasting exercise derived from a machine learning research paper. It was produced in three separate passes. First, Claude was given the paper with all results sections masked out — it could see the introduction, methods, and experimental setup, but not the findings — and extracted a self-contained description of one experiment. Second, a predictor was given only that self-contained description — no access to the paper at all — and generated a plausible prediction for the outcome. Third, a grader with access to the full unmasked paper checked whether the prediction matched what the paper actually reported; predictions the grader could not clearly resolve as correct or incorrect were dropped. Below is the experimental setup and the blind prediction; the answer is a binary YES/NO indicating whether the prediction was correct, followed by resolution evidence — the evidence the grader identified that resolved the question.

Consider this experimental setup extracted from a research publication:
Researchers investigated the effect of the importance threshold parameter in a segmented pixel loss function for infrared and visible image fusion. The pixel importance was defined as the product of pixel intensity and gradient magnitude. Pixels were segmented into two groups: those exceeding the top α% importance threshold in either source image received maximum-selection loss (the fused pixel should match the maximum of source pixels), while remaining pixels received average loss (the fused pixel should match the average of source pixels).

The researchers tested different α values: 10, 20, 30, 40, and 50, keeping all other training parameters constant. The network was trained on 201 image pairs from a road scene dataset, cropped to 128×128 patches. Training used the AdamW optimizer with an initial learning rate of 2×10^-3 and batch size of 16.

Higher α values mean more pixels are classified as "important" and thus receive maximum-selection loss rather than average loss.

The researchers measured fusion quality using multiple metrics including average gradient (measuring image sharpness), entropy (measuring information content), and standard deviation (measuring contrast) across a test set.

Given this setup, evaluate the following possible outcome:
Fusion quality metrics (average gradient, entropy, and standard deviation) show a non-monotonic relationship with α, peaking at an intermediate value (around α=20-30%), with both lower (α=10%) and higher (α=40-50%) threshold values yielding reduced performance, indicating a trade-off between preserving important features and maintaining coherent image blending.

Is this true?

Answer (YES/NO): NO